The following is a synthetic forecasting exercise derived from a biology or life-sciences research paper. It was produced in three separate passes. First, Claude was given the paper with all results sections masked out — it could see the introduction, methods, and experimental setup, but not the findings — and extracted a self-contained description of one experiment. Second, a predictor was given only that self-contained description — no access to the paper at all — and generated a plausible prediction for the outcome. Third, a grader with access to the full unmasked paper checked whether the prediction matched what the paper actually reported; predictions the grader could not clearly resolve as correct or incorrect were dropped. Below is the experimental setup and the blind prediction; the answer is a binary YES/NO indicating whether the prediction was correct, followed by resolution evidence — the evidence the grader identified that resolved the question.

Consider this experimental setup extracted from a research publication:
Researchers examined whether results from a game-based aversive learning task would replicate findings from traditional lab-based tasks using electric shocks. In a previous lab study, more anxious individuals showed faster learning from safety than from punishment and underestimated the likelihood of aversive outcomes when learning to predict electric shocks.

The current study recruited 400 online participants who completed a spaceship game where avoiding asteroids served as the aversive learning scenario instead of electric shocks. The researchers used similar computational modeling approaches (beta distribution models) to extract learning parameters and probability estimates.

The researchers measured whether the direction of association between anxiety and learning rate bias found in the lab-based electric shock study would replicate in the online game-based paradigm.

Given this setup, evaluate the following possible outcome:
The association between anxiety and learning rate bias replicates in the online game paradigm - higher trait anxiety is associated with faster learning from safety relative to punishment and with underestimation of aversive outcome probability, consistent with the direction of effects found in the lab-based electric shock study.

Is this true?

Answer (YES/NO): NO